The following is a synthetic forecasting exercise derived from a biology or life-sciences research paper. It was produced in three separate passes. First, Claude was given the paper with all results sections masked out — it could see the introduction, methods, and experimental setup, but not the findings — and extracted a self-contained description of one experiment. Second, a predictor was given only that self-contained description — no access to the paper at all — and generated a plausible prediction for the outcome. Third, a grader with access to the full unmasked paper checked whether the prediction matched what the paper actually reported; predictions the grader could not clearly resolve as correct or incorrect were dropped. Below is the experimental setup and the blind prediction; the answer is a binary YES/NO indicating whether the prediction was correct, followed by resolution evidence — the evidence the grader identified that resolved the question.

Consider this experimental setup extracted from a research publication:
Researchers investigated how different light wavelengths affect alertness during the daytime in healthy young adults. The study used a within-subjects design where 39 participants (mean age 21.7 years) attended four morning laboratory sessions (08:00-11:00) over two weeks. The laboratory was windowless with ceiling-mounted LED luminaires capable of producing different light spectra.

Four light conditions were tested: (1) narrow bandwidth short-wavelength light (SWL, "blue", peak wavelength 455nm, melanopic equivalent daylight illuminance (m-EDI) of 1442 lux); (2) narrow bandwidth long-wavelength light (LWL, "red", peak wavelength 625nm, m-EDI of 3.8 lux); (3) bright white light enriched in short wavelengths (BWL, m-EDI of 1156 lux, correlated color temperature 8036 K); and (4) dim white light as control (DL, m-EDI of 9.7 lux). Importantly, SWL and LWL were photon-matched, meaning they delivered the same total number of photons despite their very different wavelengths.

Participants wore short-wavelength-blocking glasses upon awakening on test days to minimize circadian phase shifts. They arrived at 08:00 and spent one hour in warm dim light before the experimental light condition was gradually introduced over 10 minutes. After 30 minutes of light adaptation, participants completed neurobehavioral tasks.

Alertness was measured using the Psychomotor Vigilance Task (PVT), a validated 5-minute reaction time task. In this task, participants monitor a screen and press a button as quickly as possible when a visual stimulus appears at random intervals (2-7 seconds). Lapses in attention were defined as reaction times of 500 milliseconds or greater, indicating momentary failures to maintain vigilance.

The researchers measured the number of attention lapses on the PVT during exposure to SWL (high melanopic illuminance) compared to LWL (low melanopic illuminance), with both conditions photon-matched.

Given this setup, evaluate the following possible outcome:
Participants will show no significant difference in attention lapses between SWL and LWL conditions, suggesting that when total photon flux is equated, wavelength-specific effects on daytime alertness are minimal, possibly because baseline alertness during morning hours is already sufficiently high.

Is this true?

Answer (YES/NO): NO